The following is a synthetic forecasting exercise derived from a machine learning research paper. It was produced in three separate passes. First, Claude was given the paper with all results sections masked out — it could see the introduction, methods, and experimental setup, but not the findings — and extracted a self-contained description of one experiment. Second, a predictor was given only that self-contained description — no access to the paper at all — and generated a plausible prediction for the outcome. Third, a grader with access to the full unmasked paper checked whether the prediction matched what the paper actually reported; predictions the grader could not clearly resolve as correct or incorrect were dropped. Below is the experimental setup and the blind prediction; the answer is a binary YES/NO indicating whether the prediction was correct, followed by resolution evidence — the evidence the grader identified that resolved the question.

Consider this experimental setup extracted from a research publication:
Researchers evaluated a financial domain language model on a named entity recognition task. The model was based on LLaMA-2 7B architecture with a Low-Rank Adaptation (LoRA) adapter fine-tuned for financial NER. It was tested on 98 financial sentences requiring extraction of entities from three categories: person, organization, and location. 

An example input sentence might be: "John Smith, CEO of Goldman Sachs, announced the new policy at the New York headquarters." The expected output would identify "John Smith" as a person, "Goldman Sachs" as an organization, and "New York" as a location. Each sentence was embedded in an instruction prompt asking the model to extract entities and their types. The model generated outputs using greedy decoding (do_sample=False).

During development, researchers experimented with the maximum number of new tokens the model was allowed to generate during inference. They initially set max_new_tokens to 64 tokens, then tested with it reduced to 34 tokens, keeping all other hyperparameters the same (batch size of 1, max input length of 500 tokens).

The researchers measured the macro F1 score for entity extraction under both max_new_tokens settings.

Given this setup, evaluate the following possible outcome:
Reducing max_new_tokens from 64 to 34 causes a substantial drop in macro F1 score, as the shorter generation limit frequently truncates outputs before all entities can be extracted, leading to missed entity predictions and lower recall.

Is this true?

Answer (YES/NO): NO